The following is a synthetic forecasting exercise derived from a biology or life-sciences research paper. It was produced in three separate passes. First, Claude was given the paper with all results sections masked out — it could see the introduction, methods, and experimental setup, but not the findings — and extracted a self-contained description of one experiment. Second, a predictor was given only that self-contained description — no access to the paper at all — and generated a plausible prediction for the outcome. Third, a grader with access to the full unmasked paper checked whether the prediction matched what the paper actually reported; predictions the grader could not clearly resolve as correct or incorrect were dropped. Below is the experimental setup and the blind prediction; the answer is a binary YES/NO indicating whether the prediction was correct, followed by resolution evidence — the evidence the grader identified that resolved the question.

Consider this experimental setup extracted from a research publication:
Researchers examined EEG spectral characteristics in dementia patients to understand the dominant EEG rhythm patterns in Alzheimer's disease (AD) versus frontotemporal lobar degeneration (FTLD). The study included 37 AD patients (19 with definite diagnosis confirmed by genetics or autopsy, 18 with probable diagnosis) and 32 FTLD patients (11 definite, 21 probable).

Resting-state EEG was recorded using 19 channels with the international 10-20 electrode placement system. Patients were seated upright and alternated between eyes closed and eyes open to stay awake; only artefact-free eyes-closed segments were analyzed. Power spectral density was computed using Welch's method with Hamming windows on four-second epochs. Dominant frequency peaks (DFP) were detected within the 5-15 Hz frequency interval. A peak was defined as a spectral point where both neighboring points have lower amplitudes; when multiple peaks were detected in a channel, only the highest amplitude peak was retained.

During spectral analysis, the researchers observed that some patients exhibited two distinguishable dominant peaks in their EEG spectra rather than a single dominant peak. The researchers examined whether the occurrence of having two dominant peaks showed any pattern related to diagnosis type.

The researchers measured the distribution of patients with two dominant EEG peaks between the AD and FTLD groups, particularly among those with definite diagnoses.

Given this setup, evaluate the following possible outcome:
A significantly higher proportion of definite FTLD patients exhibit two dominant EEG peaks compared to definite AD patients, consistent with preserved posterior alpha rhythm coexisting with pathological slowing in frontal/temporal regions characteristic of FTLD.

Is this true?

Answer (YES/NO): YES